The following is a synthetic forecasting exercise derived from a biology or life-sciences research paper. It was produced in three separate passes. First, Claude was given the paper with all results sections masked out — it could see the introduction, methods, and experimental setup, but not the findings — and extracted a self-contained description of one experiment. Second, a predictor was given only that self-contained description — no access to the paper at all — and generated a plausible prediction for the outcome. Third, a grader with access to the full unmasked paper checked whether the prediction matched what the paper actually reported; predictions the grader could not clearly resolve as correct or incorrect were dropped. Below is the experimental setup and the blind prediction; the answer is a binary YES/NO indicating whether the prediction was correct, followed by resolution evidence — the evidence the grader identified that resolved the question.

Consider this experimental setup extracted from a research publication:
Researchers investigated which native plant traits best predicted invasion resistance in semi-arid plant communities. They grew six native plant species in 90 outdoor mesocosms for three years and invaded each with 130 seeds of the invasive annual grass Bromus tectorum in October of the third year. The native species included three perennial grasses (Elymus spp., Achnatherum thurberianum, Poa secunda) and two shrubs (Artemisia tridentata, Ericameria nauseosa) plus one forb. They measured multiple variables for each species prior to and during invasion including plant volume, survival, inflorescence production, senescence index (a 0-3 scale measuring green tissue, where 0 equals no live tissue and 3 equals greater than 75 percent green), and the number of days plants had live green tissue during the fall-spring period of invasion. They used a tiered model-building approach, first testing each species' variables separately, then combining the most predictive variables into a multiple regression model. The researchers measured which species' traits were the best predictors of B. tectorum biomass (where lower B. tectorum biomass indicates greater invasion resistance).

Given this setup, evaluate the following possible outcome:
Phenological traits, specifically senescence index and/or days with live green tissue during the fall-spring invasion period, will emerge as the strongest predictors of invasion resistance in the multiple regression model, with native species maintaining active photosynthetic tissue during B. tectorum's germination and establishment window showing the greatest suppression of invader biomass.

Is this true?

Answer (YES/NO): NO